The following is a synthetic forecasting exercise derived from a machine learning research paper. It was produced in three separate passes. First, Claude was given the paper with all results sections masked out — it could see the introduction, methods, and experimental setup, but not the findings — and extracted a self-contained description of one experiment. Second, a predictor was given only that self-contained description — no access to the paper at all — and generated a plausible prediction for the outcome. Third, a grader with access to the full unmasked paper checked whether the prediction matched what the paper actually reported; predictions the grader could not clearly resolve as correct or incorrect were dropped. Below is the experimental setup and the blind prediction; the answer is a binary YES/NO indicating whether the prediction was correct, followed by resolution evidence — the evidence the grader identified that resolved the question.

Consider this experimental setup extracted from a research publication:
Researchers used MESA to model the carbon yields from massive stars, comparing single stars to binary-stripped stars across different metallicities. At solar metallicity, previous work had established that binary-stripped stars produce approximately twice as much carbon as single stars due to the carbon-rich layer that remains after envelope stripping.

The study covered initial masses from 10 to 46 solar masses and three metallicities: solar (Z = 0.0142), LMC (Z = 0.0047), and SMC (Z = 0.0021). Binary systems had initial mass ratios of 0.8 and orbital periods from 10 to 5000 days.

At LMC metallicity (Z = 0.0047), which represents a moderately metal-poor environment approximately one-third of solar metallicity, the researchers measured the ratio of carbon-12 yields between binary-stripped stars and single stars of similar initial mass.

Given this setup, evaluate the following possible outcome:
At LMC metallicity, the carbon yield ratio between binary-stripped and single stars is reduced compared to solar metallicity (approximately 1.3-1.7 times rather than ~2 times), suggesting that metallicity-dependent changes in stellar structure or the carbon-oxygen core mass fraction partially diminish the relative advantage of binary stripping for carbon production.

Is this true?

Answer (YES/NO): NO